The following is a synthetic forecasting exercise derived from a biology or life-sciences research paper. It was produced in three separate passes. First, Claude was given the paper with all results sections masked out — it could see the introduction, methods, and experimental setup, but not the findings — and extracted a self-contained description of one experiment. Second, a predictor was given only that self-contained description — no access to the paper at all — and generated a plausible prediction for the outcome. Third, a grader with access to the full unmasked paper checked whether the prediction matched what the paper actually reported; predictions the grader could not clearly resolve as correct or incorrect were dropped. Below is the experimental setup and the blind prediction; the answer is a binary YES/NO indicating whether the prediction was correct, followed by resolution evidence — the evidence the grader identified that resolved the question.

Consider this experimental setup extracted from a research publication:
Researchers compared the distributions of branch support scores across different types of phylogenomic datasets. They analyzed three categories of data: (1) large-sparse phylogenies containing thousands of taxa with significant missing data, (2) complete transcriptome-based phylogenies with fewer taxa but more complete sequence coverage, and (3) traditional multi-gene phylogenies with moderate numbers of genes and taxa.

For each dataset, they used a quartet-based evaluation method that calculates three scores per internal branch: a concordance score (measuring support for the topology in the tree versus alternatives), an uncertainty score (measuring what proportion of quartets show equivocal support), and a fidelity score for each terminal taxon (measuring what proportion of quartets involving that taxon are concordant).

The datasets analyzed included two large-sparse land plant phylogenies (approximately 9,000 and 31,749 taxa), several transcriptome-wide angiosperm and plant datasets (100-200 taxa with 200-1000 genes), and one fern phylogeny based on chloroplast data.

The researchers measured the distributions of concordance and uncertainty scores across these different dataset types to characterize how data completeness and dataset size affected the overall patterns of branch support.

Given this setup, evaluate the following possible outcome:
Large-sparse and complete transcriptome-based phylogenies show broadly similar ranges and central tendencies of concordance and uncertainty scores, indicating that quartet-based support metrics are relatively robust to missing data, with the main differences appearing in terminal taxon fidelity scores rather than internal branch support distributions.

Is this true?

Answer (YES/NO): NO